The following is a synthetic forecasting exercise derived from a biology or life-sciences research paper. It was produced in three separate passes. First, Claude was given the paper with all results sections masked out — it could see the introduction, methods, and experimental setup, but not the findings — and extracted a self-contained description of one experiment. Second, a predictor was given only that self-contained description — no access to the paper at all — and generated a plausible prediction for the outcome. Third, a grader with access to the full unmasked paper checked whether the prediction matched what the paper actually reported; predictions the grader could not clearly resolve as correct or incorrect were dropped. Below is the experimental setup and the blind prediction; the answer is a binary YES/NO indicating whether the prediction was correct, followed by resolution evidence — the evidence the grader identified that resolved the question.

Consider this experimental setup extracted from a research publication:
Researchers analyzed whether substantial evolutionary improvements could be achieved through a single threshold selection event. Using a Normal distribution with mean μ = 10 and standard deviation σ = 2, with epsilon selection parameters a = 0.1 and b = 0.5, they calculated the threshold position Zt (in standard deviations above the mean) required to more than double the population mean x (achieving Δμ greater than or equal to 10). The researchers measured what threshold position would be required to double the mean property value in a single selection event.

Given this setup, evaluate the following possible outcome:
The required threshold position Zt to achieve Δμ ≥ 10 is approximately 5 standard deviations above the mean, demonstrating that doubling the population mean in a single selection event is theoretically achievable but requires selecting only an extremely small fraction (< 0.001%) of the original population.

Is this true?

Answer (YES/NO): NO